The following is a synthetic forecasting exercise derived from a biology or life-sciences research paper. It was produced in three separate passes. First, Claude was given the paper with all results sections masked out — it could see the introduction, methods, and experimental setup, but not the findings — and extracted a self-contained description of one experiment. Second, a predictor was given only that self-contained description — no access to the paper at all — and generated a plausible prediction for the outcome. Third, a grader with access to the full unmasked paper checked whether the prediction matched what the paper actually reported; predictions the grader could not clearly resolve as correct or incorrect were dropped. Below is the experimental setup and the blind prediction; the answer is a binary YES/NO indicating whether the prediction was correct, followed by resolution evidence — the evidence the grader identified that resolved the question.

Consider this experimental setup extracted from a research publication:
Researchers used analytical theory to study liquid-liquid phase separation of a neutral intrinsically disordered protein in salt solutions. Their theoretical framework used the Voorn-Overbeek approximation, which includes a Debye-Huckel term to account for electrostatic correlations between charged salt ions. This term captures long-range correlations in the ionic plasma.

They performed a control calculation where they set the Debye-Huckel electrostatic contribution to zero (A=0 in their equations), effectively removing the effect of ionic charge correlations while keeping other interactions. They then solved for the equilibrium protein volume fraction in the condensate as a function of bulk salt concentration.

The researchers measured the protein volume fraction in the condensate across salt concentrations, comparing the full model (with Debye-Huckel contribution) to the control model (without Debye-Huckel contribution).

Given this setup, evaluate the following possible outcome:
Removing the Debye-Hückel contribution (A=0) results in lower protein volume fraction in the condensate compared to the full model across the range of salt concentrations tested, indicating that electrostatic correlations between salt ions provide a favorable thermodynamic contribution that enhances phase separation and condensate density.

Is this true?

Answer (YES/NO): NO